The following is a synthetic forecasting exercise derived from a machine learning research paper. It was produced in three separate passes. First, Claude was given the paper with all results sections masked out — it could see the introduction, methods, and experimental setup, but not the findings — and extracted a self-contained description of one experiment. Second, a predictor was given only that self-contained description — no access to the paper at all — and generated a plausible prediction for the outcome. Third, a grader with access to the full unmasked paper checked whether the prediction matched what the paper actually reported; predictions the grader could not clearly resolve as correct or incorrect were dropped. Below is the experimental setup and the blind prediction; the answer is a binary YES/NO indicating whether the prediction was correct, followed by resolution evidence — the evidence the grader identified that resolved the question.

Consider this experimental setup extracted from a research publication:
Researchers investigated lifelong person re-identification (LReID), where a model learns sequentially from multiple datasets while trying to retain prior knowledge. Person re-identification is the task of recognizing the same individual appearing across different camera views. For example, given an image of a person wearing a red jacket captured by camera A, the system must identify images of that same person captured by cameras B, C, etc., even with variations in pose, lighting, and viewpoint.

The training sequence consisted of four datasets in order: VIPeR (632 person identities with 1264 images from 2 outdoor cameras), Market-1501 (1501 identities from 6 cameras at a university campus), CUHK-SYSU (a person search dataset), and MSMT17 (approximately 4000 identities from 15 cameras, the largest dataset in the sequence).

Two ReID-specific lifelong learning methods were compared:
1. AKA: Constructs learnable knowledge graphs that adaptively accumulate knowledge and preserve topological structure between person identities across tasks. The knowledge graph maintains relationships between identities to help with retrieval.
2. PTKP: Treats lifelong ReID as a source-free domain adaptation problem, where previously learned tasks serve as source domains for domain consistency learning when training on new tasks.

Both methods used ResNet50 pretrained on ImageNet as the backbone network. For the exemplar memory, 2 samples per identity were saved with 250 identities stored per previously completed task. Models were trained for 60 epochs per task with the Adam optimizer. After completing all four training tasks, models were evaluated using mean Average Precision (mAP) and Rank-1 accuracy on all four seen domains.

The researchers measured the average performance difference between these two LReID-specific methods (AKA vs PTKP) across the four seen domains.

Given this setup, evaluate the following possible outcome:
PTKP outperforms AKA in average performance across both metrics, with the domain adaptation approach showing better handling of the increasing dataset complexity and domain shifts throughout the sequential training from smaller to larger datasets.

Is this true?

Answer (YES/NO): YES